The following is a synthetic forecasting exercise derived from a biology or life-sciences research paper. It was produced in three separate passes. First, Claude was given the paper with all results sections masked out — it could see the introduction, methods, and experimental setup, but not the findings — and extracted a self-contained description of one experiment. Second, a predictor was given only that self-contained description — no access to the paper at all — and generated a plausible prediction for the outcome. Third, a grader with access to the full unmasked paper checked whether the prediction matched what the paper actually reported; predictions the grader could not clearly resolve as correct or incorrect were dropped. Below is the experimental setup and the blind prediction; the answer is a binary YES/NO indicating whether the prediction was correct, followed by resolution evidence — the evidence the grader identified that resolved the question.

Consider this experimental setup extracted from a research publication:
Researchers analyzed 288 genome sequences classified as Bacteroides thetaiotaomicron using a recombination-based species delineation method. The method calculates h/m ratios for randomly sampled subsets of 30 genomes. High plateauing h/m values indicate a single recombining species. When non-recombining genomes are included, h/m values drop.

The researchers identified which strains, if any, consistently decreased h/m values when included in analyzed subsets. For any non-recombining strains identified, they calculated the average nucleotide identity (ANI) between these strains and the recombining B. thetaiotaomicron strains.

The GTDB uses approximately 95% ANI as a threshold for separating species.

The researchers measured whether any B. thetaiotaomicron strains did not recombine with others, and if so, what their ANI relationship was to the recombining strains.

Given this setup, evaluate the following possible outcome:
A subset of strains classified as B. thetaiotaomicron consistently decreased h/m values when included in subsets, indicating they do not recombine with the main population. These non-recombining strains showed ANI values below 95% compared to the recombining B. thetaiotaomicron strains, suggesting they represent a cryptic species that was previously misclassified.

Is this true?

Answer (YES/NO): NO